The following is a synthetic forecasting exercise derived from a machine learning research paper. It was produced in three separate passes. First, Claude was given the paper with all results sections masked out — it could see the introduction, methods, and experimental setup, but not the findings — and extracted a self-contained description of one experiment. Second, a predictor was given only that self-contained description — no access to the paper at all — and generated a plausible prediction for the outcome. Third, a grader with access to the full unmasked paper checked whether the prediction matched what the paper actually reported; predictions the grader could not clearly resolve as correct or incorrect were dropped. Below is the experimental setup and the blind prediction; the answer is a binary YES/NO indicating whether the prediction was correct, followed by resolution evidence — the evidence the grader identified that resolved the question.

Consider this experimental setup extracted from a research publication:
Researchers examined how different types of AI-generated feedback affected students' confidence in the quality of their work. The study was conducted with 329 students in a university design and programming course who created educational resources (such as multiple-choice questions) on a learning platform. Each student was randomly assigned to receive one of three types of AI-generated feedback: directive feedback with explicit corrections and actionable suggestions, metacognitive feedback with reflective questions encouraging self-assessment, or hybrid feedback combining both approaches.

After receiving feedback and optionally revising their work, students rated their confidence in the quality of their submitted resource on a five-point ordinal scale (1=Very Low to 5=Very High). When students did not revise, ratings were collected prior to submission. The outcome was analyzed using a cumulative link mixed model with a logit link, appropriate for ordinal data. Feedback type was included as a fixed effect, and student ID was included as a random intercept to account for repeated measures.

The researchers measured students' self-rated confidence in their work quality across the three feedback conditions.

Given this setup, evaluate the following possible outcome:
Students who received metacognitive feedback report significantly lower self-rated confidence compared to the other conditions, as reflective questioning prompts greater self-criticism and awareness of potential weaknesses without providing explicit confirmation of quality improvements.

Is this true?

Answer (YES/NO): NO